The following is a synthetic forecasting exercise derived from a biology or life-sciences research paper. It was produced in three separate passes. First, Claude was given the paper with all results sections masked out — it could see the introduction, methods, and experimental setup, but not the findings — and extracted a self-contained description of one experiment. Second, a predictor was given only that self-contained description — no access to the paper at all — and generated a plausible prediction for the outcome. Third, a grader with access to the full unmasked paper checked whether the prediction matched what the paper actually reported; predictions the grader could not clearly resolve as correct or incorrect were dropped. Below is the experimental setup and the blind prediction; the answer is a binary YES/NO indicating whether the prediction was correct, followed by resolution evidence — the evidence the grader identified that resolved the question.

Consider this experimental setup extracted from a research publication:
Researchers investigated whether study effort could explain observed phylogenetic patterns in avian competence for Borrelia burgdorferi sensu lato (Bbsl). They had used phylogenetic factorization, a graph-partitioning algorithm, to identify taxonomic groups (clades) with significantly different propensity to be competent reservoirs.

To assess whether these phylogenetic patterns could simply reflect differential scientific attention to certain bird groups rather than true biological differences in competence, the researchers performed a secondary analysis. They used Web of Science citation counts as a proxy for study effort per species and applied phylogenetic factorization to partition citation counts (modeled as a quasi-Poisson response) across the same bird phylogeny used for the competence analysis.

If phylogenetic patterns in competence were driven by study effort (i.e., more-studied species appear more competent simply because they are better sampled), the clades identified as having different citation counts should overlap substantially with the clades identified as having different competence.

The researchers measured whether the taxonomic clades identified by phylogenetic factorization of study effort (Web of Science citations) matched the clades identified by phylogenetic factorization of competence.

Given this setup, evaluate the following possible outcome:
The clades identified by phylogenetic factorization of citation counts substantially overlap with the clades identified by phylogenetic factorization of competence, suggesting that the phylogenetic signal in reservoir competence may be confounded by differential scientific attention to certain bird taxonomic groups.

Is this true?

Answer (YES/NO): NO